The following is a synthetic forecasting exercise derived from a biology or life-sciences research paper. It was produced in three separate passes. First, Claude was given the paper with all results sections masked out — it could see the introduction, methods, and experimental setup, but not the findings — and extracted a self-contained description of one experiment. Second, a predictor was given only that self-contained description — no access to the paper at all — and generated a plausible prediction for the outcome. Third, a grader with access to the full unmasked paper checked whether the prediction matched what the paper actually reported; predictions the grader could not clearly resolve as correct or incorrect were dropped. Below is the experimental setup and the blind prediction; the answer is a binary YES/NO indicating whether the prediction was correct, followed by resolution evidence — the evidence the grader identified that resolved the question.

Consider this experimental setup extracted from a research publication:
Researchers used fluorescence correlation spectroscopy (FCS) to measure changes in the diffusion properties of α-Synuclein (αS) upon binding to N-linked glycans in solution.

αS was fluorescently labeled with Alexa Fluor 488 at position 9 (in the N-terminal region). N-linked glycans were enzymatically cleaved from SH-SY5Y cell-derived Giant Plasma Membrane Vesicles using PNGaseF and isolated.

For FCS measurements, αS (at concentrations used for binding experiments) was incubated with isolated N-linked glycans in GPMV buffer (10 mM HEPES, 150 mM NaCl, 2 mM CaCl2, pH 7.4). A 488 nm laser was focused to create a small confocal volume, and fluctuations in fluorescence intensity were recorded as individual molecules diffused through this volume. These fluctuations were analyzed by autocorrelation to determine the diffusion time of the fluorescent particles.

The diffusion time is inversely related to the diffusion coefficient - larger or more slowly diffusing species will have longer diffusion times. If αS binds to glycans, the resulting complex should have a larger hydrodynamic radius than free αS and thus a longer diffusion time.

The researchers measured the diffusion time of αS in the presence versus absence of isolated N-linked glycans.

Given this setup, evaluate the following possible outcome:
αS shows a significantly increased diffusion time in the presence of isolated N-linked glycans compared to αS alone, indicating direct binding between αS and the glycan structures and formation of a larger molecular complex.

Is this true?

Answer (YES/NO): YES